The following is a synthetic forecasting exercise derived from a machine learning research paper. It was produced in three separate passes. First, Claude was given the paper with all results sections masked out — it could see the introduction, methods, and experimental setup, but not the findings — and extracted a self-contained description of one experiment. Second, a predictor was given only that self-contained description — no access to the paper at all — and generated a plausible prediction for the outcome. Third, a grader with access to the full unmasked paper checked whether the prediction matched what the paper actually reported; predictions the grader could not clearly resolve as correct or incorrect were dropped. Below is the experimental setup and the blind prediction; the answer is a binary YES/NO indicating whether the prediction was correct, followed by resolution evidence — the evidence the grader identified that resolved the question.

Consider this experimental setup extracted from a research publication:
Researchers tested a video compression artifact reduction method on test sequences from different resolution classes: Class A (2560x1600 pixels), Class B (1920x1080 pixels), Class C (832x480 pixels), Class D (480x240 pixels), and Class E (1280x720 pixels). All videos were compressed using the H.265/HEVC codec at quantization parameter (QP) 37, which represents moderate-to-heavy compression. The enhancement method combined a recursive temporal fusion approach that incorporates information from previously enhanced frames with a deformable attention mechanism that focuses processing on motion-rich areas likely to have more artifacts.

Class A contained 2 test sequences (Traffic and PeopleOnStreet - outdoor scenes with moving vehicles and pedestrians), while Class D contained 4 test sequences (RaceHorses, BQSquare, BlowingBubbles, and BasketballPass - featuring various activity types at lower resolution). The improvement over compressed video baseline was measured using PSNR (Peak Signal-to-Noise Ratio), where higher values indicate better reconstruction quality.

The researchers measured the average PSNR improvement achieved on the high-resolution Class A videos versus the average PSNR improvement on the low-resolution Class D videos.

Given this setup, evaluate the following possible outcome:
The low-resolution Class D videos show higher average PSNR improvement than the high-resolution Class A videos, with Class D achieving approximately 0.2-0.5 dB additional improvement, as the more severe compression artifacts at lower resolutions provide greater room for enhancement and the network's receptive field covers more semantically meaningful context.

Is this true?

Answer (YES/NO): NO